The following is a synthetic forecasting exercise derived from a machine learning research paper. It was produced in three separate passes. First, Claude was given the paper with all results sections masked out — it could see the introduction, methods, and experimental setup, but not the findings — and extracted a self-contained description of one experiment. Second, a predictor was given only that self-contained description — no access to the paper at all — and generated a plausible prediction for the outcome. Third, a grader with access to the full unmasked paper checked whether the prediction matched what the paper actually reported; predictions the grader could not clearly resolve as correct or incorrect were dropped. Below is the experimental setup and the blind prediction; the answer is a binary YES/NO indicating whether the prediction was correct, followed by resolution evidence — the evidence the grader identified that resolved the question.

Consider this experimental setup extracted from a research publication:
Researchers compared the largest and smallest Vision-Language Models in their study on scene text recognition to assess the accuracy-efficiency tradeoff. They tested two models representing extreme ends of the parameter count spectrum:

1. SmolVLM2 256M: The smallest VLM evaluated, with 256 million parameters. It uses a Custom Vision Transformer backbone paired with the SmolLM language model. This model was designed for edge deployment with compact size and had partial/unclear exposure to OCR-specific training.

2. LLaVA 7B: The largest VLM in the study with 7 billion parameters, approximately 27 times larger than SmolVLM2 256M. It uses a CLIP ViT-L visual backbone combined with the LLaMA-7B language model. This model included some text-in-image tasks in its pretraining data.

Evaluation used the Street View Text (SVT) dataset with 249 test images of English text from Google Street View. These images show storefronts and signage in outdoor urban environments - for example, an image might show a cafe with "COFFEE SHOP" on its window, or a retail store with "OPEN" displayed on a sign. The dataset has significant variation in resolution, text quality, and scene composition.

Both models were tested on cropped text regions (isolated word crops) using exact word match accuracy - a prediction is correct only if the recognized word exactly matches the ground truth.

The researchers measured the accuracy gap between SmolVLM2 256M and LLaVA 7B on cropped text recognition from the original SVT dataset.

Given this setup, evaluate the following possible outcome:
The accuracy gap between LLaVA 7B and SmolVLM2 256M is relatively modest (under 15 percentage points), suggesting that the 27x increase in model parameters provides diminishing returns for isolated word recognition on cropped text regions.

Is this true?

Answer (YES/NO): NO